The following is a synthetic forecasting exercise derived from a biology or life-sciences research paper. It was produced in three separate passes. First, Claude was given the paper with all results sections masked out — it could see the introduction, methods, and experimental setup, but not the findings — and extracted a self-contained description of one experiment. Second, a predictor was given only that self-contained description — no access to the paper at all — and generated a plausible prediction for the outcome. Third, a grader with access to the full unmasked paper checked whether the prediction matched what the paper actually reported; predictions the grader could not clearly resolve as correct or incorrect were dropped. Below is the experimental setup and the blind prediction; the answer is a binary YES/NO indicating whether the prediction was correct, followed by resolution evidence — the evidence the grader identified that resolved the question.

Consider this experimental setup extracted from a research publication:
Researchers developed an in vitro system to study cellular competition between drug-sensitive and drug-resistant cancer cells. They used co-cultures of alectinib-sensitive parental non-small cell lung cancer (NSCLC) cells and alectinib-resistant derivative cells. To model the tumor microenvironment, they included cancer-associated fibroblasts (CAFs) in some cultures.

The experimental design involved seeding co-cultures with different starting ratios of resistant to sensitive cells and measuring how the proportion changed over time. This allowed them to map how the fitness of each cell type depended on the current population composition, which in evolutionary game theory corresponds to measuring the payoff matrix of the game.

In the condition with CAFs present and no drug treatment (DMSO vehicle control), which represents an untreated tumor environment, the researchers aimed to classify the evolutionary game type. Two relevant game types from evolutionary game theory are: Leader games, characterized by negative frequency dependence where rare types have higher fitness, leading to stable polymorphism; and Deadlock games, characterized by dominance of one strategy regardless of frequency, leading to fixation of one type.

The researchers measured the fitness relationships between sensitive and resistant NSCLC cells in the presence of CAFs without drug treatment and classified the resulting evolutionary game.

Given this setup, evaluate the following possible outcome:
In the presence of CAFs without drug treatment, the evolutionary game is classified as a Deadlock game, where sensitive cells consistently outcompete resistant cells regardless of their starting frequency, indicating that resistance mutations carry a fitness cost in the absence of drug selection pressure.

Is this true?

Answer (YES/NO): NO